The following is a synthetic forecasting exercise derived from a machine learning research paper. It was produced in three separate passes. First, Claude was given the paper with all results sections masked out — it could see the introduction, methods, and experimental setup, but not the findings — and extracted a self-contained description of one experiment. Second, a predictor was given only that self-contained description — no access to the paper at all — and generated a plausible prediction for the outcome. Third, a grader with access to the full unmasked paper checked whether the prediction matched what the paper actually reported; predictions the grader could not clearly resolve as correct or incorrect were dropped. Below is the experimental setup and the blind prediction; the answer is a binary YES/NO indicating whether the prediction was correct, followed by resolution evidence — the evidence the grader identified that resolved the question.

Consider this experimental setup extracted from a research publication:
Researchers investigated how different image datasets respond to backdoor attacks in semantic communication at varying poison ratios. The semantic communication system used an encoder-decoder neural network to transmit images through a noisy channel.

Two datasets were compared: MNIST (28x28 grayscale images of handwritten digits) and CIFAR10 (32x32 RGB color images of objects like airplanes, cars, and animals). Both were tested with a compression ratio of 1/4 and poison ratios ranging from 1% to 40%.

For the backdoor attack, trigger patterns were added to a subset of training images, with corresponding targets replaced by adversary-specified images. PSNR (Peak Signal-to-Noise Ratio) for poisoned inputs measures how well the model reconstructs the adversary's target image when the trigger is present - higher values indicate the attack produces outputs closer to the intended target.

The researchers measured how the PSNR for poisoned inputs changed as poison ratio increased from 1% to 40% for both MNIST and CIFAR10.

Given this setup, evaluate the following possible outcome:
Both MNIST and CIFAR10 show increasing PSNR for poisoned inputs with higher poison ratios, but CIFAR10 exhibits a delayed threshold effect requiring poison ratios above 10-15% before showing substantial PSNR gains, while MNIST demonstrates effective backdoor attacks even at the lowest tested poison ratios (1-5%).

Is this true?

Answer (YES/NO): NO